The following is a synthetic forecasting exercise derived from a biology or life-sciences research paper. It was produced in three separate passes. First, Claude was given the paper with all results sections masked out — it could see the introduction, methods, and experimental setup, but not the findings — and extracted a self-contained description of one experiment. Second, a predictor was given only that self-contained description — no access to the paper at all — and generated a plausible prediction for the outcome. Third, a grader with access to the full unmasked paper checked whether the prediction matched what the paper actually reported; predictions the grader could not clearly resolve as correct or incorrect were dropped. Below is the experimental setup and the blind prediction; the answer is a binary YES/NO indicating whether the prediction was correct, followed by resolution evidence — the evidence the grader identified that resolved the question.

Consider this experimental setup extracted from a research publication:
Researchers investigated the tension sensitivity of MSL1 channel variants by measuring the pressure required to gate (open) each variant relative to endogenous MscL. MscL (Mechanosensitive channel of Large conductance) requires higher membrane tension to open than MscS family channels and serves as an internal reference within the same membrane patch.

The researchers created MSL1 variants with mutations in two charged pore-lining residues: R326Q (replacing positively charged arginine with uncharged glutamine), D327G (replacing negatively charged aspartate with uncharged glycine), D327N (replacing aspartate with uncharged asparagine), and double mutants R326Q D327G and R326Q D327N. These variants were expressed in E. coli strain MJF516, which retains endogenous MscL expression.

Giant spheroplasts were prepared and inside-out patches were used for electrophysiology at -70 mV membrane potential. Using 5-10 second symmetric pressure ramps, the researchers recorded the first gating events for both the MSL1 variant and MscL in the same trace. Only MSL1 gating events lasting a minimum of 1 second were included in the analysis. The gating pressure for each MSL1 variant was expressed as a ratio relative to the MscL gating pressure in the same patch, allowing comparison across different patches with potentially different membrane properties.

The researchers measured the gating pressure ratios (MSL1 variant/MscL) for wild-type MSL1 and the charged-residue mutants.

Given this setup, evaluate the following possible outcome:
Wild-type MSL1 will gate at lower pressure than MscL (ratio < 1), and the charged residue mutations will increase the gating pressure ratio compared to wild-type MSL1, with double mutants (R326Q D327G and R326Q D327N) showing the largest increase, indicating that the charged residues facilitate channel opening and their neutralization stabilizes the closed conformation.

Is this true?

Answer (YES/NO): NO